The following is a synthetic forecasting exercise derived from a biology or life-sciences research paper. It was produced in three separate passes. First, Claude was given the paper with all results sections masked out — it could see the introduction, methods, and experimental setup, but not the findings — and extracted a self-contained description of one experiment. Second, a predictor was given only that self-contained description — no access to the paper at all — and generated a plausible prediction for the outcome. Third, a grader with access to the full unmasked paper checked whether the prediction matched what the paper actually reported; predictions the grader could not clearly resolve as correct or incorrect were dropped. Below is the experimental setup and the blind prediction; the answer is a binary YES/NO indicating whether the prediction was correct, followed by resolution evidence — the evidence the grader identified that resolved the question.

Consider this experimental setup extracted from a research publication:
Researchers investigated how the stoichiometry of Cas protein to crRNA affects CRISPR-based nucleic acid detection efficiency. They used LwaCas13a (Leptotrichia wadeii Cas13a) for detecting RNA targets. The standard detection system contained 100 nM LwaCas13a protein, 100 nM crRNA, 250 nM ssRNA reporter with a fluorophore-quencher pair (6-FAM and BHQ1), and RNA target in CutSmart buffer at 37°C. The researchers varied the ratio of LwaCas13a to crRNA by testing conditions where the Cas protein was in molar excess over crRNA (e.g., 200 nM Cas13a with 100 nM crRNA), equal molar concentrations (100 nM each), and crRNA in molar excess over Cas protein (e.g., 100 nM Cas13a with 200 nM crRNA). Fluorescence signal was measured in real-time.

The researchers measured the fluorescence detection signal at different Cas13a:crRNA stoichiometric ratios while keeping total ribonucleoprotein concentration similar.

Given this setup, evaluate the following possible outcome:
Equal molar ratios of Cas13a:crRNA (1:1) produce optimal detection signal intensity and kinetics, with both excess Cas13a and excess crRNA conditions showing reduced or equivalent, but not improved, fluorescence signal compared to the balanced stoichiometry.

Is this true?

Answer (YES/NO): YES